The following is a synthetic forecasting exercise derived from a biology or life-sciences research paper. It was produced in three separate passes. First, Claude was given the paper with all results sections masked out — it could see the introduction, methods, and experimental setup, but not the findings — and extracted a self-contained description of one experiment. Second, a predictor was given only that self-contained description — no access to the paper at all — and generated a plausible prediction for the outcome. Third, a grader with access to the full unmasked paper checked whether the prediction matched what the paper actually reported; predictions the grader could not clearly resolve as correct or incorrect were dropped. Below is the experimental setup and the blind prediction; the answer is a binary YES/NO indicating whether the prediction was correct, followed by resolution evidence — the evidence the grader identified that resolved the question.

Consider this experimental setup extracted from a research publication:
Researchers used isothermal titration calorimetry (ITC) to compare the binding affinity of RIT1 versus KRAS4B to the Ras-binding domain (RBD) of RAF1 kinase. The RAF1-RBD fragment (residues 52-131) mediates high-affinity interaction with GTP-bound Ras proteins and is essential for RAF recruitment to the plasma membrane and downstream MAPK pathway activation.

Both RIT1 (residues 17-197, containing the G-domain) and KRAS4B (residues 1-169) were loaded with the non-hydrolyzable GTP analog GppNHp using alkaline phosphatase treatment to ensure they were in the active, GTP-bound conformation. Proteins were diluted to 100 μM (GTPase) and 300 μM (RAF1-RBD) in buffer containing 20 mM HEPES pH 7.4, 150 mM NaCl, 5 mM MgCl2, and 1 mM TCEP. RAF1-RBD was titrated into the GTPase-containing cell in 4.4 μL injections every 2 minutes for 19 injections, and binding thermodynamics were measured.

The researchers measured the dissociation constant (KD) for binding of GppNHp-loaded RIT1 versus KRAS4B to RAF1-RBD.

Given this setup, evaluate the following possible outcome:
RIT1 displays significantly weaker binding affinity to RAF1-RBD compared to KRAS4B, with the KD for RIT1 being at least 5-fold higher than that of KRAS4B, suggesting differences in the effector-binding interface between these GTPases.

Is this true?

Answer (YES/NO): YES